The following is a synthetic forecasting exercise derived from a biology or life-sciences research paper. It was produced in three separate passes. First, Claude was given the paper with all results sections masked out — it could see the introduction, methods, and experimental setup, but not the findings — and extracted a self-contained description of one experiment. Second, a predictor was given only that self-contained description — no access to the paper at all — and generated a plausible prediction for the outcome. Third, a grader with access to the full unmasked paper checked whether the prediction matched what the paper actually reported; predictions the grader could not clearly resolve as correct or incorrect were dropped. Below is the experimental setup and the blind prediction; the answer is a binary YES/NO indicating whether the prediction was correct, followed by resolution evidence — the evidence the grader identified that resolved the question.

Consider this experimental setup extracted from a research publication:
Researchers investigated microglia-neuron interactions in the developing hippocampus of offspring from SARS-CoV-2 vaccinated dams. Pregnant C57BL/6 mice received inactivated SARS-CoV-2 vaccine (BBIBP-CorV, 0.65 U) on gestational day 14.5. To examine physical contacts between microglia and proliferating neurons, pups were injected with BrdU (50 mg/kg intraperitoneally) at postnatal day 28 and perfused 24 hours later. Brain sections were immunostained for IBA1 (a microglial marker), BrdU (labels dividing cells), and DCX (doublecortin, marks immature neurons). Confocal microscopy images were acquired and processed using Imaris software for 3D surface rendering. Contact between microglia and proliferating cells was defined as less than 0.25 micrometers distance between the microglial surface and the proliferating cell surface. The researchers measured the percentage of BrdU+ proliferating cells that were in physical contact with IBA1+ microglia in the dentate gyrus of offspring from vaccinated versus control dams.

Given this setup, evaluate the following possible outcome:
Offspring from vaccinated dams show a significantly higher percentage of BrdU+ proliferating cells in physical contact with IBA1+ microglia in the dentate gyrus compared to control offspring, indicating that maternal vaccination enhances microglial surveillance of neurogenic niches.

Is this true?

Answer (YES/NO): YES